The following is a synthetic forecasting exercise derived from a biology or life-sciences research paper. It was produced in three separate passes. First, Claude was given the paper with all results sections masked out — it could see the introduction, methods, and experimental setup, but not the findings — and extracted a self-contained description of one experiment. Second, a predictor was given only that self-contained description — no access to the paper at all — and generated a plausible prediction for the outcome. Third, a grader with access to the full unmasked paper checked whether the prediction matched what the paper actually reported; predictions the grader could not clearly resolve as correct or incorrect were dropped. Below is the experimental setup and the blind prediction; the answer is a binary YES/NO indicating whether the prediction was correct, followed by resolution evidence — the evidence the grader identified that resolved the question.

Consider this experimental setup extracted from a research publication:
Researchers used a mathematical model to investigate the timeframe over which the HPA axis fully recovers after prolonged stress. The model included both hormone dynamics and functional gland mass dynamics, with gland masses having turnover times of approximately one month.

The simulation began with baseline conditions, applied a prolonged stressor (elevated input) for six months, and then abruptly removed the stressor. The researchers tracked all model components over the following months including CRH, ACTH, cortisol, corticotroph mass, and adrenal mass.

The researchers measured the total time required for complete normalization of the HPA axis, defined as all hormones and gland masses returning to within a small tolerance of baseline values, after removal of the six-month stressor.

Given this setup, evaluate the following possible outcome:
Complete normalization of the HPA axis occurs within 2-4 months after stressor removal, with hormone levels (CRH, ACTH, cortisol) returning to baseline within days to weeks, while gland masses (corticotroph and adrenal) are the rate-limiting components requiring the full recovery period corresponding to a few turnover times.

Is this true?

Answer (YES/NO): NO